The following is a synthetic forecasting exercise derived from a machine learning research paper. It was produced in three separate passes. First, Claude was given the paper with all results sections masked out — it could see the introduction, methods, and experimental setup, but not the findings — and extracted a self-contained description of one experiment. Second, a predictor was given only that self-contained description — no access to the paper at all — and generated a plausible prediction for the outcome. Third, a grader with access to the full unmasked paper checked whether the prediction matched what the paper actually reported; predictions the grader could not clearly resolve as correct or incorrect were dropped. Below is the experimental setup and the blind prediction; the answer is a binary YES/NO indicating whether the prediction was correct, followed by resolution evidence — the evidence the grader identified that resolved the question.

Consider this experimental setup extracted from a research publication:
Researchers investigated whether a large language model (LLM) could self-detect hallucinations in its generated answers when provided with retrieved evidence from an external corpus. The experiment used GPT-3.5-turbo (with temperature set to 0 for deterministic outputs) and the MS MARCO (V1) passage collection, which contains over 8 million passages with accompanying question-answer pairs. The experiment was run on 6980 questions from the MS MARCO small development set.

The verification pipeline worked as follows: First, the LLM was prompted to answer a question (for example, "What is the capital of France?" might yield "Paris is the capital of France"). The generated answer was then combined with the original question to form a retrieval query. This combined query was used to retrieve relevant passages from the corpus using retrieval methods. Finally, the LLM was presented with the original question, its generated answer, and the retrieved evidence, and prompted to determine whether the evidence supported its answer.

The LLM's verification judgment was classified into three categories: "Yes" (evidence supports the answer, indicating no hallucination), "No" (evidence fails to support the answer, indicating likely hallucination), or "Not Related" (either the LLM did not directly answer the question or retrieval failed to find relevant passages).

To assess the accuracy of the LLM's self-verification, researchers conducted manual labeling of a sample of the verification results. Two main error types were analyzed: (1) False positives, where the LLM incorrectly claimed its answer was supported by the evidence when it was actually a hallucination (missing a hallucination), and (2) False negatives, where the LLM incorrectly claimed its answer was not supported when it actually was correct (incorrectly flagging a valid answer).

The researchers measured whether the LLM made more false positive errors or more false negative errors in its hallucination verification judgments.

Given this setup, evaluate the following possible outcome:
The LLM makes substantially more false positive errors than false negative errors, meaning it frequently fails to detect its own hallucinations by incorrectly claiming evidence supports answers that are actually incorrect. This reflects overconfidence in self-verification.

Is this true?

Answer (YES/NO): NO